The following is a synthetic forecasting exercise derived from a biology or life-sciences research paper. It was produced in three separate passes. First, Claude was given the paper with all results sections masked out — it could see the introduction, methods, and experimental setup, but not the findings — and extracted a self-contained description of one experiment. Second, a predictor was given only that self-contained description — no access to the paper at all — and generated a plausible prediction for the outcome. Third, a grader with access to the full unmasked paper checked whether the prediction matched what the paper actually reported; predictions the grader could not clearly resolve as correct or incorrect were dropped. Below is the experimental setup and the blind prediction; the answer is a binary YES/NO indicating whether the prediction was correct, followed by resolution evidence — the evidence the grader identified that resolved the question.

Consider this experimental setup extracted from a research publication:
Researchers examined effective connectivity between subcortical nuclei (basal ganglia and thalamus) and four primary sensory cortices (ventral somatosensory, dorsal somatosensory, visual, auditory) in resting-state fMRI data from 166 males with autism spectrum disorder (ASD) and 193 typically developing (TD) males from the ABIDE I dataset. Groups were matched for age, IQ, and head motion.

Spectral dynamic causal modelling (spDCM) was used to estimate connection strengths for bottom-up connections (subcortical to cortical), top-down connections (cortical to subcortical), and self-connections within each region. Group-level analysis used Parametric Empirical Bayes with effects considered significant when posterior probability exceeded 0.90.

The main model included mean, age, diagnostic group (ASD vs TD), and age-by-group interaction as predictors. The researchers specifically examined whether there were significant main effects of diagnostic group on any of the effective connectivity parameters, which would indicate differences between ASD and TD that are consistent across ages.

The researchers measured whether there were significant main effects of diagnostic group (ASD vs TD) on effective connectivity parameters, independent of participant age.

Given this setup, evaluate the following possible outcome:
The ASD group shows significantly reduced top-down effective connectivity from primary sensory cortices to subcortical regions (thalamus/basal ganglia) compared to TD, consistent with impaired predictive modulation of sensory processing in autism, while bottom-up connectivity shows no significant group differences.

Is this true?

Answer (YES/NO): NO